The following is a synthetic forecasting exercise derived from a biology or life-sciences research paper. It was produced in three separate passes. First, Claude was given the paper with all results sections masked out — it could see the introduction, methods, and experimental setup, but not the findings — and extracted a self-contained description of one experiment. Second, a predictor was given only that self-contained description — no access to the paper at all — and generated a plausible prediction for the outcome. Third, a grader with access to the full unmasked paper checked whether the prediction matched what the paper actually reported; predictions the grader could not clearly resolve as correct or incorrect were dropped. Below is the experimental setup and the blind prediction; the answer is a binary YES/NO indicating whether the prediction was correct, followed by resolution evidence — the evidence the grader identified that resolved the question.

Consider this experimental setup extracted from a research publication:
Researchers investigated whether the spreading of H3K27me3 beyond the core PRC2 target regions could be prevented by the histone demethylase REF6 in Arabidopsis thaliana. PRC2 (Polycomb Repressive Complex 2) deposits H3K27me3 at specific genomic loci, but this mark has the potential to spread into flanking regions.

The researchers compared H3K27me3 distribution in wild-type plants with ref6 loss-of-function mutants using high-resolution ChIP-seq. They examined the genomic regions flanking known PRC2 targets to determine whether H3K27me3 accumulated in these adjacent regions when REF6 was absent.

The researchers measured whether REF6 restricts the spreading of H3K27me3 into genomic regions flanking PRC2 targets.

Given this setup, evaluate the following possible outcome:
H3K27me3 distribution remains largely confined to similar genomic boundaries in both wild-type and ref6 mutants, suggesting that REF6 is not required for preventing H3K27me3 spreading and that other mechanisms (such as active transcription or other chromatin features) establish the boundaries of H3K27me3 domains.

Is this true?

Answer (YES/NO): NO